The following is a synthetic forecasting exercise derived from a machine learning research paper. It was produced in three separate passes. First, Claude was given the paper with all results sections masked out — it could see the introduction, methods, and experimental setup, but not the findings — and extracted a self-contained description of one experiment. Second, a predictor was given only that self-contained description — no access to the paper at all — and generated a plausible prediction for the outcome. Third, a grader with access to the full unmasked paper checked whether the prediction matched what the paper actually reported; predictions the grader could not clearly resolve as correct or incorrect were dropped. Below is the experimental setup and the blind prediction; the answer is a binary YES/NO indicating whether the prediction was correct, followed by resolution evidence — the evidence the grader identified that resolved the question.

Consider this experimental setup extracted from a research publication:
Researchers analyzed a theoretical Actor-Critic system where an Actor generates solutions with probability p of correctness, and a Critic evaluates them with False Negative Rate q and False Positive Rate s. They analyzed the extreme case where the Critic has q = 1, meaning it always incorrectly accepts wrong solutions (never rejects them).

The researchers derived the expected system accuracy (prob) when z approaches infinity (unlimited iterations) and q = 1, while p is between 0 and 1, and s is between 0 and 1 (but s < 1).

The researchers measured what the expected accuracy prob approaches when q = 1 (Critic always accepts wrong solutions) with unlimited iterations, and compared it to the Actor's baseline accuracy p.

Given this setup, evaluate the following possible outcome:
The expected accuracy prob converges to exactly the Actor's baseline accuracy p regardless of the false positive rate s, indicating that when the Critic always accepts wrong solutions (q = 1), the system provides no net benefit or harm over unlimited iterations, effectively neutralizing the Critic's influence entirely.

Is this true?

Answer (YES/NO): NO